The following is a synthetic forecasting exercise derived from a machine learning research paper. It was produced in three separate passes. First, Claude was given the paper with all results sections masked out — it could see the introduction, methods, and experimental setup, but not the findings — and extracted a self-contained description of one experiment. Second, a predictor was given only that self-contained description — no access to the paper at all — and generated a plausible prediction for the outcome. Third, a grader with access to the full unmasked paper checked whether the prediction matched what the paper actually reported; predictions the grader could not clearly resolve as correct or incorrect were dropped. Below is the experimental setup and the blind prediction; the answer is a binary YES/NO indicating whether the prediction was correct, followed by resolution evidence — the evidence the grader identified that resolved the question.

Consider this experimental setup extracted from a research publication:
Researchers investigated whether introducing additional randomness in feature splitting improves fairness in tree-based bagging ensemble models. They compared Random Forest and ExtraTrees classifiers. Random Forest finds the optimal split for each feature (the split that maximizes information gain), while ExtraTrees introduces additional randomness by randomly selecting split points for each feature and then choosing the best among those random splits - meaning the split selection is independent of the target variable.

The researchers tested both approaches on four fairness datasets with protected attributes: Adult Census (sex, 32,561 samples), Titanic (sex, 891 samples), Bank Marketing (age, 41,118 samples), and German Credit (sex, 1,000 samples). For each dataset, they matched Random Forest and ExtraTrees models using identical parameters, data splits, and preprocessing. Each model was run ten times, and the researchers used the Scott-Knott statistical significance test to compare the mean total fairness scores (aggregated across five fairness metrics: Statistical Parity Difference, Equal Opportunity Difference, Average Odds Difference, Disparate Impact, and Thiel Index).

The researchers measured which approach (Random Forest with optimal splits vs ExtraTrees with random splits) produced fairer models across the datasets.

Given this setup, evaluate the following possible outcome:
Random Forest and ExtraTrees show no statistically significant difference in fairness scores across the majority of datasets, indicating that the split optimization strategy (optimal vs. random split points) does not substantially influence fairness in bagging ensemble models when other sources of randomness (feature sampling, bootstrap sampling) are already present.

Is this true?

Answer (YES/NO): NO